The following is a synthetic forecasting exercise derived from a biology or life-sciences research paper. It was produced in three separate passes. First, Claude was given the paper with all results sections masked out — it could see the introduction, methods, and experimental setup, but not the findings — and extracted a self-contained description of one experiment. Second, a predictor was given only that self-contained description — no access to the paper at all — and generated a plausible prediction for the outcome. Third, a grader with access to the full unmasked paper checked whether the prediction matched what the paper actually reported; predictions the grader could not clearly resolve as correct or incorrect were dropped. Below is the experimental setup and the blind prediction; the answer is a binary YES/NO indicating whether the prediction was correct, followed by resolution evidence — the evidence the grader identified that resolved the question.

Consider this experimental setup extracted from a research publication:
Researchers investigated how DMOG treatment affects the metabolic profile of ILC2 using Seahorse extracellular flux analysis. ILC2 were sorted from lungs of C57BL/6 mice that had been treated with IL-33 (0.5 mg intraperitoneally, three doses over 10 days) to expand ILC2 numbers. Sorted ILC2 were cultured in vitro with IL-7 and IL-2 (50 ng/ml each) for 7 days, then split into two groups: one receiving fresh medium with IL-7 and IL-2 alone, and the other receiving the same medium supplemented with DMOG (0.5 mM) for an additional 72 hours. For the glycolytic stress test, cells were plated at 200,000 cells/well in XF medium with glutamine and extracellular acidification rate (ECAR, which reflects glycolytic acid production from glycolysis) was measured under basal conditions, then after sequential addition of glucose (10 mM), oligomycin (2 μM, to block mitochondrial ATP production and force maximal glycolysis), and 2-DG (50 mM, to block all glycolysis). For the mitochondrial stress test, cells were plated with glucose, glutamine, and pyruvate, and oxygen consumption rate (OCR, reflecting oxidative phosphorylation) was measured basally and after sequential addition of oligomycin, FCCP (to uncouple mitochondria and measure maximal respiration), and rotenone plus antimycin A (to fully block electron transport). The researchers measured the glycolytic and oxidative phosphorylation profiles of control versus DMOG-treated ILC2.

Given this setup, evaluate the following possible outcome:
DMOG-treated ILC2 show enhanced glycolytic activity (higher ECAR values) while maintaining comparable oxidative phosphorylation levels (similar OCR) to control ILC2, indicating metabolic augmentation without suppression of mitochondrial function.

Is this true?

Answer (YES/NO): NO